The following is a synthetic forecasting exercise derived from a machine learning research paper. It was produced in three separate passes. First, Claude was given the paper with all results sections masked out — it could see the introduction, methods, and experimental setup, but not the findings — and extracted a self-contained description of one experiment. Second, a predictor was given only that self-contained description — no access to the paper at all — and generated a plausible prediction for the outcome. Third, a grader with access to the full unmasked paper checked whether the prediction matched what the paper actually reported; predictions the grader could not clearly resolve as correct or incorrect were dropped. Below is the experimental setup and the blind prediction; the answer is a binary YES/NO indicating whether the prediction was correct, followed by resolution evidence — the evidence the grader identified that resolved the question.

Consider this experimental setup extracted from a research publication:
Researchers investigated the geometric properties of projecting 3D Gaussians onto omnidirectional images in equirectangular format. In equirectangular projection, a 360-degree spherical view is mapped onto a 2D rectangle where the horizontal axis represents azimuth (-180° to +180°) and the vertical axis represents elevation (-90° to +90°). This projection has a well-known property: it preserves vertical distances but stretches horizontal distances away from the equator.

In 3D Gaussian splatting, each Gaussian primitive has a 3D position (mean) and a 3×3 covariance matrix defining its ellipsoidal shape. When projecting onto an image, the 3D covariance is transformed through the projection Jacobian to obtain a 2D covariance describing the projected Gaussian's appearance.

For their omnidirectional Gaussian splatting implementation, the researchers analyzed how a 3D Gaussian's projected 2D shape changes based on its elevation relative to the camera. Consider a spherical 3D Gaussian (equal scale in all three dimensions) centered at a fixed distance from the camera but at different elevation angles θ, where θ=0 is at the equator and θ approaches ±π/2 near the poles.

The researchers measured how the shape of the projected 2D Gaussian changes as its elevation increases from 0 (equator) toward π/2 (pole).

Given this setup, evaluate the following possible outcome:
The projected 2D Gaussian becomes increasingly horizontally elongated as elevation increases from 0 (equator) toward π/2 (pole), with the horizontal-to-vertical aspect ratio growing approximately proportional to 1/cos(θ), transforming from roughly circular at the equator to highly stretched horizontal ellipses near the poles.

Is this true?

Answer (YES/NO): YES